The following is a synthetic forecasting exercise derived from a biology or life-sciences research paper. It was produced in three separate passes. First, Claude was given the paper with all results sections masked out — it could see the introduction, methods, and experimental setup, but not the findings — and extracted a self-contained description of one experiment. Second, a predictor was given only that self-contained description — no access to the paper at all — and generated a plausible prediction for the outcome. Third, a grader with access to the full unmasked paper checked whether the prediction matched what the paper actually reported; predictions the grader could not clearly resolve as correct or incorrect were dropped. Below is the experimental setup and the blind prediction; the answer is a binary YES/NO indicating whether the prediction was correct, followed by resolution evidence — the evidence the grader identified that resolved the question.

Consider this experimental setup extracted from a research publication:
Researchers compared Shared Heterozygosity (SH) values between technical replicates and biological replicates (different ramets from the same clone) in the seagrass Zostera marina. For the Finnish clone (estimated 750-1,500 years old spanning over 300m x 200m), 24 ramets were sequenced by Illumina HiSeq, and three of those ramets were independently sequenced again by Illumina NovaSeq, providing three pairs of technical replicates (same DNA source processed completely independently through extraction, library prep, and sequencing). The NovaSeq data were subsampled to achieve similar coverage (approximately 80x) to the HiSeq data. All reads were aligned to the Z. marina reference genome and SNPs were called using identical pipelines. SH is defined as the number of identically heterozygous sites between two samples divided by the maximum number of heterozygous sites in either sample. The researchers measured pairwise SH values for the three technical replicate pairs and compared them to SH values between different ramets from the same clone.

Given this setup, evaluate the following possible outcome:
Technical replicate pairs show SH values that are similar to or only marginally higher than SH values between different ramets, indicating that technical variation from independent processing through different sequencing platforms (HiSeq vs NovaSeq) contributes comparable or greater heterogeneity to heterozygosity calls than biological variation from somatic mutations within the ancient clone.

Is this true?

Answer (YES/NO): NO